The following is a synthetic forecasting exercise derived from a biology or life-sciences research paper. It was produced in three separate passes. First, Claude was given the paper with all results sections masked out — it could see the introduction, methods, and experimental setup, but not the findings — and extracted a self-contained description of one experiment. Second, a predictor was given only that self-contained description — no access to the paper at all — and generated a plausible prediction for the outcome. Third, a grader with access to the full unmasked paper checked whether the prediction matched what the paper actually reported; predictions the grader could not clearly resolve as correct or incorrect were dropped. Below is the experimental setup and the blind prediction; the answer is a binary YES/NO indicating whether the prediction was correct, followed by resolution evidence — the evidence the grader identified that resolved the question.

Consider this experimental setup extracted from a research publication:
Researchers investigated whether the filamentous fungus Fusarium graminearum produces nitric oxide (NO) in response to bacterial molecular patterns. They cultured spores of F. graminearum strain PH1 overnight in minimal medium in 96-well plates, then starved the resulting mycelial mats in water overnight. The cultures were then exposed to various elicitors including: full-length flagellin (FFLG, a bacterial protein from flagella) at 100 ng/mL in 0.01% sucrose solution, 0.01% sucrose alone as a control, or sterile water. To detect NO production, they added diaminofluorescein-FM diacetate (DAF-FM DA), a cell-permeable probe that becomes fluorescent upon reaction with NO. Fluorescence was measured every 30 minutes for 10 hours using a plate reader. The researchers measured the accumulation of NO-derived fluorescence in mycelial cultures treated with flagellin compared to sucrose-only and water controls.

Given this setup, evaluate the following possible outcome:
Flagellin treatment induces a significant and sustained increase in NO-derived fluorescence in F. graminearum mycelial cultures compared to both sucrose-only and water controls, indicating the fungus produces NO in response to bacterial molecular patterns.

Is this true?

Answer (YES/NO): YES